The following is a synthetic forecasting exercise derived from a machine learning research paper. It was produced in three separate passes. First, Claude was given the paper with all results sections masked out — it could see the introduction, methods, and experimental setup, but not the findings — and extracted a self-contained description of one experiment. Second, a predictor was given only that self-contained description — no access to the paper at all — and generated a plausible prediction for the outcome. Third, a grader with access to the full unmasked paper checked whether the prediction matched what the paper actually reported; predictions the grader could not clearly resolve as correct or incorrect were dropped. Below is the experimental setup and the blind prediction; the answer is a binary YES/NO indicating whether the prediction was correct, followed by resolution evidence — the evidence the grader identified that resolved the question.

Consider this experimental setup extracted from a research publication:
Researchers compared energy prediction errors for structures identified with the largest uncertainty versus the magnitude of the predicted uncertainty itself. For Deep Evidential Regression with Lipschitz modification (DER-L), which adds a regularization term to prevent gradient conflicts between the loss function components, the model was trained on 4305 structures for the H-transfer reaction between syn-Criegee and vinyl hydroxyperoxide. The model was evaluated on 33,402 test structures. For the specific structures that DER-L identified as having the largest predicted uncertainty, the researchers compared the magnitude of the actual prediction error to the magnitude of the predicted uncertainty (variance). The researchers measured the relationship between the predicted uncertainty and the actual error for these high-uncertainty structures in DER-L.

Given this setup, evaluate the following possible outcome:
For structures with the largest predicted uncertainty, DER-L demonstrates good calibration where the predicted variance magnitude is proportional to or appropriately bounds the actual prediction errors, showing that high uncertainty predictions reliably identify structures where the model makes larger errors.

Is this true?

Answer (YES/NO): NO